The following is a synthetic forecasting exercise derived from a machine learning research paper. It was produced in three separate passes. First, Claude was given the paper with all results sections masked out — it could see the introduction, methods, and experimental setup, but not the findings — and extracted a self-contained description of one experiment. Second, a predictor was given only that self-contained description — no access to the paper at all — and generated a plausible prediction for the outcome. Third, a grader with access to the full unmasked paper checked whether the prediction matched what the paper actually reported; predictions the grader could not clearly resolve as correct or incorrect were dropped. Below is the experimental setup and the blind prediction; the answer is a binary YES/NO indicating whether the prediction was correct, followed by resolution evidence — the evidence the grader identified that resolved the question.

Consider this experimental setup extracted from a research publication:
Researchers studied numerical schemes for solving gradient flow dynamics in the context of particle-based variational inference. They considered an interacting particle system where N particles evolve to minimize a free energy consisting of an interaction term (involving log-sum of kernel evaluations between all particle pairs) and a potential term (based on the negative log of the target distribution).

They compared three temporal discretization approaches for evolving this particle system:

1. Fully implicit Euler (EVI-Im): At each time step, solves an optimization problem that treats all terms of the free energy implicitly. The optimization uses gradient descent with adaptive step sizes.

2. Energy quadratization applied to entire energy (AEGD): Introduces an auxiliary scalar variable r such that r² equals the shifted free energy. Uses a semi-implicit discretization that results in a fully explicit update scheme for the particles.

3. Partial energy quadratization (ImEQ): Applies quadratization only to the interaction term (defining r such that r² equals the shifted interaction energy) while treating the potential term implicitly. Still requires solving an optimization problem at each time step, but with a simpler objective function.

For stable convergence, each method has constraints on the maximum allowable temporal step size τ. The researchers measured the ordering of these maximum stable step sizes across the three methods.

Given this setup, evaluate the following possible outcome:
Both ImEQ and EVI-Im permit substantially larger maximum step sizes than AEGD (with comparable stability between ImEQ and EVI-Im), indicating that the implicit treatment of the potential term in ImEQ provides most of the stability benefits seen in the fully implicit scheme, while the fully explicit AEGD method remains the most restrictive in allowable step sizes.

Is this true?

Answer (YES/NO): NO